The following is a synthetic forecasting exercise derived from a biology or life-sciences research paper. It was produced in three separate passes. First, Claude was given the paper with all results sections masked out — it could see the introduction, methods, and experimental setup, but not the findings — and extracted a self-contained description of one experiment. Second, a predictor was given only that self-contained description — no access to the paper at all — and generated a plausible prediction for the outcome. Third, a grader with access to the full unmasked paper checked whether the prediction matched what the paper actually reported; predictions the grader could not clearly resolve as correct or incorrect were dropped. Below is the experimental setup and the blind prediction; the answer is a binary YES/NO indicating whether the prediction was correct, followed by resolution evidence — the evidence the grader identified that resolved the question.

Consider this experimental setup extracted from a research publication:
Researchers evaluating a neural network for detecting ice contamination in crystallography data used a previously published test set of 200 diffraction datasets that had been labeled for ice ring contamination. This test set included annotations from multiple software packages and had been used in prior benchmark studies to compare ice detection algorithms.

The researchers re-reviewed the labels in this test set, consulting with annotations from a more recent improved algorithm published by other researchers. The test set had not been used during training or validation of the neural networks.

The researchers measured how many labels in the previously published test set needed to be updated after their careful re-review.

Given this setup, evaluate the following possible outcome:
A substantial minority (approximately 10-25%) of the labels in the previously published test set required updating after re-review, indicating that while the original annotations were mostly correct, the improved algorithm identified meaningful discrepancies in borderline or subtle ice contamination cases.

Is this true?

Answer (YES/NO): NO